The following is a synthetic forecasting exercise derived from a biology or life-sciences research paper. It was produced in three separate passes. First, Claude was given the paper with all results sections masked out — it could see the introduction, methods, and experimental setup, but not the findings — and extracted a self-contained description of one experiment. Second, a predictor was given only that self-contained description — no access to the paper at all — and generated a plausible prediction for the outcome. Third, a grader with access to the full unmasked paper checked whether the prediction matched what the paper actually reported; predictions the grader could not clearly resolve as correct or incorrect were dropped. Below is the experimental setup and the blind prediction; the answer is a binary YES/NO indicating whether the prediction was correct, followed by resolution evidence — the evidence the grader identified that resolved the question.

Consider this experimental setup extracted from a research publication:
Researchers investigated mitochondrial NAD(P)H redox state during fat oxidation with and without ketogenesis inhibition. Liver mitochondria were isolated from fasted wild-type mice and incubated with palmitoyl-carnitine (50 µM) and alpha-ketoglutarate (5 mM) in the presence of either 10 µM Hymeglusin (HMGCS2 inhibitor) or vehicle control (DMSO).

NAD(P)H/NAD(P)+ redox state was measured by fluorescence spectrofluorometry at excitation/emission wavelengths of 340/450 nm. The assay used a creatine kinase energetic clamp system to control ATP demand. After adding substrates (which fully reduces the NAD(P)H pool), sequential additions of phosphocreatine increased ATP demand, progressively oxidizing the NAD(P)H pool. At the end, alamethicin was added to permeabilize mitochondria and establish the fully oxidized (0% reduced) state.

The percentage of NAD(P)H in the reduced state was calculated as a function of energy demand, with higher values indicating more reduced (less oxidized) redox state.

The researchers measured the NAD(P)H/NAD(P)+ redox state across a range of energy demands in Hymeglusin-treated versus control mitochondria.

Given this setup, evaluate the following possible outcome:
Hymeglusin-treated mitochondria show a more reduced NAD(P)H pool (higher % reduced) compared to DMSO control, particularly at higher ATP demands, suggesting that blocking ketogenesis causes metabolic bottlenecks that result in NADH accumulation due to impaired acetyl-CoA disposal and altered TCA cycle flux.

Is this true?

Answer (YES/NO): YES